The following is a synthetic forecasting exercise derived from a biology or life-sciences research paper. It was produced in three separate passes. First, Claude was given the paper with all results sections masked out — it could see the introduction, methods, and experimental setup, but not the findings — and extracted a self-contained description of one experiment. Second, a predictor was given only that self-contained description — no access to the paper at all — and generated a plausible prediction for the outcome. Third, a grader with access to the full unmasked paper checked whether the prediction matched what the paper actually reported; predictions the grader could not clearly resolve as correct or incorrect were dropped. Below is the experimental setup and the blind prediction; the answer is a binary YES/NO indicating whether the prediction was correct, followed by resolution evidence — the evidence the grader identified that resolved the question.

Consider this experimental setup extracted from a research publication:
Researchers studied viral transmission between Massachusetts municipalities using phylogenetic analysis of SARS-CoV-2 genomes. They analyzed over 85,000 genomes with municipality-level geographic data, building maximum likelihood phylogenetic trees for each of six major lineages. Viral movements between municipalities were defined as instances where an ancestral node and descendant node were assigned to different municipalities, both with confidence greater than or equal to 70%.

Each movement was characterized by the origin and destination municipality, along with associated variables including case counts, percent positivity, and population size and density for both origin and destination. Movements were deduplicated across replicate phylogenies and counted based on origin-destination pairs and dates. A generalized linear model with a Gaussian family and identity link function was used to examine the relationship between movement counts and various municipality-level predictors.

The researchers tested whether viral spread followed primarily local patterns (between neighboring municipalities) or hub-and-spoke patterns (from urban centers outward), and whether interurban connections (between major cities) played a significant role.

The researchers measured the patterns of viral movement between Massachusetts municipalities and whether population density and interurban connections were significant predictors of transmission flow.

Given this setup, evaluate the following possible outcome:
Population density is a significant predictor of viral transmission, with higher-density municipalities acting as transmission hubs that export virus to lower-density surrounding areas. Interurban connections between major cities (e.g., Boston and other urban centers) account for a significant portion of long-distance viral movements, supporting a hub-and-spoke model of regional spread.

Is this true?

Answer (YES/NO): YES